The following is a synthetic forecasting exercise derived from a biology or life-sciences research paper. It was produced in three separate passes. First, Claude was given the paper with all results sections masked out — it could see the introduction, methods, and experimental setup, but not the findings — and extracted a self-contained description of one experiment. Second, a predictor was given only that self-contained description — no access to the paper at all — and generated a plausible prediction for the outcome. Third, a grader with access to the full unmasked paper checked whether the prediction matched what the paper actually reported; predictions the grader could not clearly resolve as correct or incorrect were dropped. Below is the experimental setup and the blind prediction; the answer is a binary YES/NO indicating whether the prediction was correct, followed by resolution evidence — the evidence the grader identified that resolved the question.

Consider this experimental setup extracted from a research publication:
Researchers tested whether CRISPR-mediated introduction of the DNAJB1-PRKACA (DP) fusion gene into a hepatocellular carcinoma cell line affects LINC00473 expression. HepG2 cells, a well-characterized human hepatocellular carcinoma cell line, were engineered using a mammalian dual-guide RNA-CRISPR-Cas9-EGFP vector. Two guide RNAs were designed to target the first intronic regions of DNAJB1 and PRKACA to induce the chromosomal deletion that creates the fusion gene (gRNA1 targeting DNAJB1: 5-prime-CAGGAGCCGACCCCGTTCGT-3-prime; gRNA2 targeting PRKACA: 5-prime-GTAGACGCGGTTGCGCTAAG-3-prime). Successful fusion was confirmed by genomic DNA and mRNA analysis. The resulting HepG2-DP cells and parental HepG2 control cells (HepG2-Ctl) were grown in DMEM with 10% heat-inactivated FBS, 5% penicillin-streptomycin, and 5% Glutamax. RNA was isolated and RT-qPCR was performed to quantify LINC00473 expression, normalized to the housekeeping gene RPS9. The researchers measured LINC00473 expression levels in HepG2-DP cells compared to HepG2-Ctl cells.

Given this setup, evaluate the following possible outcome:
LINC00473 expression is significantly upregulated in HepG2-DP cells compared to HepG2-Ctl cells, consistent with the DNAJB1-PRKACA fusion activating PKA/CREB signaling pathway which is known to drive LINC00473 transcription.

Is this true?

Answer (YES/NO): YES